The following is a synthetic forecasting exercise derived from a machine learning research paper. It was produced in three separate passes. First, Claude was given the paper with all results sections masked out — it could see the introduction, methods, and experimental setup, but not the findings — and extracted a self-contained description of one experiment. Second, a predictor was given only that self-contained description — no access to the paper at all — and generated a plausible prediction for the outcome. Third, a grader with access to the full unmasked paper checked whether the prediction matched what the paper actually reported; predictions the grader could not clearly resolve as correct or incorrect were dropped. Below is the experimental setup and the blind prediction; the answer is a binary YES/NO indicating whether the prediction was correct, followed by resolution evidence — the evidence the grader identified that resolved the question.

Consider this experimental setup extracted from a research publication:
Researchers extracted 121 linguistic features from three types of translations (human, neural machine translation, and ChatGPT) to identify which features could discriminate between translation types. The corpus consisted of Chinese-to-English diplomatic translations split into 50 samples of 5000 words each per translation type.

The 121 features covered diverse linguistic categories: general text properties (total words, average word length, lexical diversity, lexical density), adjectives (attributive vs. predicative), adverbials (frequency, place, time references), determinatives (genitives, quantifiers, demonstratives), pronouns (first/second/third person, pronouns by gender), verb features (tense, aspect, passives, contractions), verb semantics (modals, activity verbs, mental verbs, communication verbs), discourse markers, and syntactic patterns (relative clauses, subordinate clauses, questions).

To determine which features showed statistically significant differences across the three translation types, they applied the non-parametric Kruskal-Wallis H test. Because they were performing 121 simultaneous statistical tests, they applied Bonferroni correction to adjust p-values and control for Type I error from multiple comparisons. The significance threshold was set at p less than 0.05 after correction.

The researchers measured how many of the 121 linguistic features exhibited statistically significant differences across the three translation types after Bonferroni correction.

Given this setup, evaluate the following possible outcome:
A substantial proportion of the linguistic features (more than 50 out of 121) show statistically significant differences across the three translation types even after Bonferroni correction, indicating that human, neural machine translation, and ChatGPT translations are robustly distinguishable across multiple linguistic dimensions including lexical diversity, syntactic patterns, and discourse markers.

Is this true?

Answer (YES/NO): YES